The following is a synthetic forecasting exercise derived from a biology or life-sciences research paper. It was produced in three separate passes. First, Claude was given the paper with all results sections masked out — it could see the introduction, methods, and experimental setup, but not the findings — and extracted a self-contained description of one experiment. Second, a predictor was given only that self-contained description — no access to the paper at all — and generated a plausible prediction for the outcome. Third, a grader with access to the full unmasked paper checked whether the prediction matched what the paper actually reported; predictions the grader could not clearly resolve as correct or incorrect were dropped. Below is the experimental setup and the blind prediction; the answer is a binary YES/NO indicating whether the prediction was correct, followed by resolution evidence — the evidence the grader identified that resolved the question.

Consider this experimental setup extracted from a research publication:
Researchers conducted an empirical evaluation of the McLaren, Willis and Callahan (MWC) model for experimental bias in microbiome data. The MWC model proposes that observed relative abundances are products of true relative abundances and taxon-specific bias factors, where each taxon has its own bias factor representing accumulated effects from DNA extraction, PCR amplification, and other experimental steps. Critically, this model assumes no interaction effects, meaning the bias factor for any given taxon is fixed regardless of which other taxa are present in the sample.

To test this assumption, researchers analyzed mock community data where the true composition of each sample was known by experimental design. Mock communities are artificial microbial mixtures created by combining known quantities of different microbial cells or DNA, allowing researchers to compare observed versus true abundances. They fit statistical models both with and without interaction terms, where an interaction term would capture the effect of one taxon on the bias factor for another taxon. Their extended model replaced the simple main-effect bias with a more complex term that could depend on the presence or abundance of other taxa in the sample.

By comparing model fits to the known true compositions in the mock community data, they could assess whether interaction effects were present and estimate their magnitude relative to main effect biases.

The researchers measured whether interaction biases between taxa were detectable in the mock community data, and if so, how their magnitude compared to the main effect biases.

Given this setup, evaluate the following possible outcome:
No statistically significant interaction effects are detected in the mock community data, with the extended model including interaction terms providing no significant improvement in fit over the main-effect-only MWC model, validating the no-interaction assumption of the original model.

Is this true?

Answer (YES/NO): NO